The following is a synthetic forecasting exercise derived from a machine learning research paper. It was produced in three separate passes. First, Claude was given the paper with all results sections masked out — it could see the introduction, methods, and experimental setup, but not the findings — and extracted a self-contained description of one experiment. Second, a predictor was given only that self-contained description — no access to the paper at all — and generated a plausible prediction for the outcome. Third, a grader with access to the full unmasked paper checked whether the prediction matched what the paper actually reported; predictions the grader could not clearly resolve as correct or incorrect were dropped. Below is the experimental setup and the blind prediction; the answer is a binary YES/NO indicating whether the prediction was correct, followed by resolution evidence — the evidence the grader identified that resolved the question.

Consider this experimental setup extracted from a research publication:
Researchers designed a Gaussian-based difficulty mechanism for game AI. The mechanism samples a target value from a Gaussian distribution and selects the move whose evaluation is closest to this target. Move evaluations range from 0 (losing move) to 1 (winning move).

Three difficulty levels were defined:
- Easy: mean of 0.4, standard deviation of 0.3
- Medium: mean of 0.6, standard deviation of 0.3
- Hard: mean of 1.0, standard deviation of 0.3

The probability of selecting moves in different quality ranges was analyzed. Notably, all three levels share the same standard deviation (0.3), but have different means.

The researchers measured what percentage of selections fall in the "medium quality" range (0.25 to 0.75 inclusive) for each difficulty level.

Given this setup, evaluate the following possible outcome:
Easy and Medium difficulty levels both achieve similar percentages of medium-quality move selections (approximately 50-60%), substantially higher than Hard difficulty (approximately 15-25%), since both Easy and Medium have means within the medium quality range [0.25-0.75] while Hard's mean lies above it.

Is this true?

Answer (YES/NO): YES